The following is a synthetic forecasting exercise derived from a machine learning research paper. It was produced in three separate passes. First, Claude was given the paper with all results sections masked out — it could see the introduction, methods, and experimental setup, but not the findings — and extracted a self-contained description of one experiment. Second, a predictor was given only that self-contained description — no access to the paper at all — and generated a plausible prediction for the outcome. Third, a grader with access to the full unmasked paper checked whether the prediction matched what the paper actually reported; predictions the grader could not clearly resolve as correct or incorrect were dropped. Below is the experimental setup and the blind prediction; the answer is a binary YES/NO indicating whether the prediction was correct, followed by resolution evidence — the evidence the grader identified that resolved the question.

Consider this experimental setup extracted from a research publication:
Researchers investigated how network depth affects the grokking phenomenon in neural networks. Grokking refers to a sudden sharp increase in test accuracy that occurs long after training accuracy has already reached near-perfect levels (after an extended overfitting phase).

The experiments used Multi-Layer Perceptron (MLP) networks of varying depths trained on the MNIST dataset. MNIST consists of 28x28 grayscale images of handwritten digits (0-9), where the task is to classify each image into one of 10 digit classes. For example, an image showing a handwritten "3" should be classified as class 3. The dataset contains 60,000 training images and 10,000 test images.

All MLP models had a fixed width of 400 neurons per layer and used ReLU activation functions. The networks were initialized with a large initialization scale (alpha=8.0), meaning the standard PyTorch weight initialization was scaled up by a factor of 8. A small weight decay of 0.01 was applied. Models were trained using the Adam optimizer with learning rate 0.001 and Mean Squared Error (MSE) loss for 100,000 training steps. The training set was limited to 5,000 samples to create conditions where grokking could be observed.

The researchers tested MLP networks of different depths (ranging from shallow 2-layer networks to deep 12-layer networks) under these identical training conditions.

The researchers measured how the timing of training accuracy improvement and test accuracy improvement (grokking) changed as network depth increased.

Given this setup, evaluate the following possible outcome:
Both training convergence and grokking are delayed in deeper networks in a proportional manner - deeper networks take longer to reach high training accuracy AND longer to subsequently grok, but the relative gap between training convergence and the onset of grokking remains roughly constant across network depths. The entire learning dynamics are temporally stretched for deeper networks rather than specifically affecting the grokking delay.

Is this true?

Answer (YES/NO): NO